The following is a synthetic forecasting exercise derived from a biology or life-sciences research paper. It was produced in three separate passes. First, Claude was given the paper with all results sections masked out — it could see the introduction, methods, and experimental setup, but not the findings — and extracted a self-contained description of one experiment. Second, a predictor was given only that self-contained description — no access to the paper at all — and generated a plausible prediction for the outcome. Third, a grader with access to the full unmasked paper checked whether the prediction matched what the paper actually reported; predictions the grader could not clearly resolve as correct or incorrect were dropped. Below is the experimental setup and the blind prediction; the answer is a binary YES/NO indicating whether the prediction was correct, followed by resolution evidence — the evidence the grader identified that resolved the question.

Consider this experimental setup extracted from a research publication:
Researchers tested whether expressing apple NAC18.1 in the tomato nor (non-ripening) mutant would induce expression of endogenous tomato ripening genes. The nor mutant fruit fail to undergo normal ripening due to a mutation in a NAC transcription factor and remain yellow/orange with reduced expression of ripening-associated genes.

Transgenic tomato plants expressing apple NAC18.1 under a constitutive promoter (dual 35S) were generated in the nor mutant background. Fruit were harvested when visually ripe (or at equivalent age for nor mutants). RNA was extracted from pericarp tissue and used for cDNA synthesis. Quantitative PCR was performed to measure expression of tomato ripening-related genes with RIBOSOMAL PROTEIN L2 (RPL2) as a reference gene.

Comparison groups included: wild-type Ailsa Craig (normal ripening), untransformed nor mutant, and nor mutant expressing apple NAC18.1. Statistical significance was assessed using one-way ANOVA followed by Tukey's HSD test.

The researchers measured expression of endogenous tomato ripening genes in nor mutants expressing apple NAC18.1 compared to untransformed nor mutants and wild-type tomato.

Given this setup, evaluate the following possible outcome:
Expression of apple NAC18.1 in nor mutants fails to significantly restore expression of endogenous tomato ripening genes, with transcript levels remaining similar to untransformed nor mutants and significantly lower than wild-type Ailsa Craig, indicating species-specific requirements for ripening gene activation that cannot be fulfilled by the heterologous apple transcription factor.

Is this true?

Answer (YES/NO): NO